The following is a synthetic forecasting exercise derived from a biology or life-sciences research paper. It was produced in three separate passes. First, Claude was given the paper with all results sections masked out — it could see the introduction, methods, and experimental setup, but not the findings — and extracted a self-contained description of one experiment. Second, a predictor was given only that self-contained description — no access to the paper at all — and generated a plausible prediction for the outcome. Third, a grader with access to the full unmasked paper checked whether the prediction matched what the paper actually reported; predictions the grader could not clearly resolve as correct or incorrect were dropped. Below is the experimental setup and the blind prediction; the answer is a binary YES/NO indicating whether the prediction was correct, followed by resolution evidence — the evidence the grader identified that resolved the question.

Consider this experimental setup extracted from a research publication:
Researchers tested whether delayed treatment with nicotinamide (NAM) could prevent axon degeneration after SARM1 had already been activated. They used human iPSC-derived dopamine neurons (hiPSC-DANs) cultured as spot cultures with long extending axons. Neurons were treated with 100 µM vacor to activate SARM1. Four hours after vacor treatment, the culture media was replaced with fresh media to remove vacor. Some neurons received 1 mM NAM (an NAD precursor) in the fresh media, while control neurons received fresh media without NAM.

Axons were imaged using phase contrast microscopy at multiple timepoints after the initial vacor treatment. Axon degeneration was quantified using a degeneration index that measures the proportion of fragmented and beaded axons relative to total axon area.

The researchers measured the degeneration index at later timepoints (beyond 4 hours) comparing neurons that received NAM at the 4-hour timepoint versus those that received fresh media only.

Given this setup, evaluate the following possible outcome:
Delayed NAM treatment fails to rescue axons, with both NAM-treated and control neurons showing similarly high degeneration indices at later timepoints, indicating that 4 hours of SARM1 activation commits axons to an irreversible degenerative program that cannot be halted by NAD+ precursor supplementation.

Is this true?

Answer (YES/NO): NO